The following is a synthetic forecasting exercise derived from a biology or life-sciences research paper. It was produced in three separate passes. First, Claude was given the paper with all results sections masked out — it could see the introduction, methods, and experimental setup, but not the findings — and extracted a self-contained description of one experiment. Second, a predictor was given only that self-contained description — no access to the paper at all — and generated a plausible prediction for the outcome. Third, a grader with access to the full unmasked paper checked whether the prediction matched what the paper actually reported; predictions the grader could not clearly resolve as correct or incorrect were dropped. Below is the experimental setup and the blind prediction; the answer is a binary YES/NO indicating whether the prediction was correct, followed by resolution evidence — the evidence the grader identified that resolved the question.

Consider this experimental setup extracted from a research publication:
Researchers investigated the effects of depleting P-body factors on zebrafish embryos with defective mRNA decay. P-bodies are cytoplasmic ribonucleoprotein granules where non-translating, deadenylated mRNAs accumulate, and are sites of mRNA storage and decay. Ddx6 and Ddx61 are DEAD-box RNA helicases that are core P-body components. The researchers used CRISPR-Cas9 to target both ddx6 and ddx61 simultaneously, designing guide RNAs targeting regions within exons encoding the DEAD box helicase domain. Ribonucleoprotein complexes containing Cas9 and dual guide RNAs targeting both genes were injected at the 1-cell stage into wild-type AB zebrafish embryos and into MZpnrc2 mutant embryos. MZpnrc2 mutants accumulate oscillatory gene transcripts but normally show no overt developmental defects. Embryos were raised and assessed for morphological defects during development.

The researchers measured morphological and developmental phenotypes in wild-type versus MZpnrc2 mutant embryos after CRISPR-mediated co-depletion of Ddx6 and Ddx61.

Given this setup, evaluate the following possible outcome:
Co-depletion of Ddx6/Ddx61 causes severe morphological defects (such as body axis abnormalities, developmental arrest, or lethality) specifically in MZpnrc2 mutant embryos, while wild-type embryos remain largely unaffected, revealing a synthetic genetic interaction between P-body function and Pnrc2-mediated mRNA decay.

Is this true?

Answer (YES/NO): NO